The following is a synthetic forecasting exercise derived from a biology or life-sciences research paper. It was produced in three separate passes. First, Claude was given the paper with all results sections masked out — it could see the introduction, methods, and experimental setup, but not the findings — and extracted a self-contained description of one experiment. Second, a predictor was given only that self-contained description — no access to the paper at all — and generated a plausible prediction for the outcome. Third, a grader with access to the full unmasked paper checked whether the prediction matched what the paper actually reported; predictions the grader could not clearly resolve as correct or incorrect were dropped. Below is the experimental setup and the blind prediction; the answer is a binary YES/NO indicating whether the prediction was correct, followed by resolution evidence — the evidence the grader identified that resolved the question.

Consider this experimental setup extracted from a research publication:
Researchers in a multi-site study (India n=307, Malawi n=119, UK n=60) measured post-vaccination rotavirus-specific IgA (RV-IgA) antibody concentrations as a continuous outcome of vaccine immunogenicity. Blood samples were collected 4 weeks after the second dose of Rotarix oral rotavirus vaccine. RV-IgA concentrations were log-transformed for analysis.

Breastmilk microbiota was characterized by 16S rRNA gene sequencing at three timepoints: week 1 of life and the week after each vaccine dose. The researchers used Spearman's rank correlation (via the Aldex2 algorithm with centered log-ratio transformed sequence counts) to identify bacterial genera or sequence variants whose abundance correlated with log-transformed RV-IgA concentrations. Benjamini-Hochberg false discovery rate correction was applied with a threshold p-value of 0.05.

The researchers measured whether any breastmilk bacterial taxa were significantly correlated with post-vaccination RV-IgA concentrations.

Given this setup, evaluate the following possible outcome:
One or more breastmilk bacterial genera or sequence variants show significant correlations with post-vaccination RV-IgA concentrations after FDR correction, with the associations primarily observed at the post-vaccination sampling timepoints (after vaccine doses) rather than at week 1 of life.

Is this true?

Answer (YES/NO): NO